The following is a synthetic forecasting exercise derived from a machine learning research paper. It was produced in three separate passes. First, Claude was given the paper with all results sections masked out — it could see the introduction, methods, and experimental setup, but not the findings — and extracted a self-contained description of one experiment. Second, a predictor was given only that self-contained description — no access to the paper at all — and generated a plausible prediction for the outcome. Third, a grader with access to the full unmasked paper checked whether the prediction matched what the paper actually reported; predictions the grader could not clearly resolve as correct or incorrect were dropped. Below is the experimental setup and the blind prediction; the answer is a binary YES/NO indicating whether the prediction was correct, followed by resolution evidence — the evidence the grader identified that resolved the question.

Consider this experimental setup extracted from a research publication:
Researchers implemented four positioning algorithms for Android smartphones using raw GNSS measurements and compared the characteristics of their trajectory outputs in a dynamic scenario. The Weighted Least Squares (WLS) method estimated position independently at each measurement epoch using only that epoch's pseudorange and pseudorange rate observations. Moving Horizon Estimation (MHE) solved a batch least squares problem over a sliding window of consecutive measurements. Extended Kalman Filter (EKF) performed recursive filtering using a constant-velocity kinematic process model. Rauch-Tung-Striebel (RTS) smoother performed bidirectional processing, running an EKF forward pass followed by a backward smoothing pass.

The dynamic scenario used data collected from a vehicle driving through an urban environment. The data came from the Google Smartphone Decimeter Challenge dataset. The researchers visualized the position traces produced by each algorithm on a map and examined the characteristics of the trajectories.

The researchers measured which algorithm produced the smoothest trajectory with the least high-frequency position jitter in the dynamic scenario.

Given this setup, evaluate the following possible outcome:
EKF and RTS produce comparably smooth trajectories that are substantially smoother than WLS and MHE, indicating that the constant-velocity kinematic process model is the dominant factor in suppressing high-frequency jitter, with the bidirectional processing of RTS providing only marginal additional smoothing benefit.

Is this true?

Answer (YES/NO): NO